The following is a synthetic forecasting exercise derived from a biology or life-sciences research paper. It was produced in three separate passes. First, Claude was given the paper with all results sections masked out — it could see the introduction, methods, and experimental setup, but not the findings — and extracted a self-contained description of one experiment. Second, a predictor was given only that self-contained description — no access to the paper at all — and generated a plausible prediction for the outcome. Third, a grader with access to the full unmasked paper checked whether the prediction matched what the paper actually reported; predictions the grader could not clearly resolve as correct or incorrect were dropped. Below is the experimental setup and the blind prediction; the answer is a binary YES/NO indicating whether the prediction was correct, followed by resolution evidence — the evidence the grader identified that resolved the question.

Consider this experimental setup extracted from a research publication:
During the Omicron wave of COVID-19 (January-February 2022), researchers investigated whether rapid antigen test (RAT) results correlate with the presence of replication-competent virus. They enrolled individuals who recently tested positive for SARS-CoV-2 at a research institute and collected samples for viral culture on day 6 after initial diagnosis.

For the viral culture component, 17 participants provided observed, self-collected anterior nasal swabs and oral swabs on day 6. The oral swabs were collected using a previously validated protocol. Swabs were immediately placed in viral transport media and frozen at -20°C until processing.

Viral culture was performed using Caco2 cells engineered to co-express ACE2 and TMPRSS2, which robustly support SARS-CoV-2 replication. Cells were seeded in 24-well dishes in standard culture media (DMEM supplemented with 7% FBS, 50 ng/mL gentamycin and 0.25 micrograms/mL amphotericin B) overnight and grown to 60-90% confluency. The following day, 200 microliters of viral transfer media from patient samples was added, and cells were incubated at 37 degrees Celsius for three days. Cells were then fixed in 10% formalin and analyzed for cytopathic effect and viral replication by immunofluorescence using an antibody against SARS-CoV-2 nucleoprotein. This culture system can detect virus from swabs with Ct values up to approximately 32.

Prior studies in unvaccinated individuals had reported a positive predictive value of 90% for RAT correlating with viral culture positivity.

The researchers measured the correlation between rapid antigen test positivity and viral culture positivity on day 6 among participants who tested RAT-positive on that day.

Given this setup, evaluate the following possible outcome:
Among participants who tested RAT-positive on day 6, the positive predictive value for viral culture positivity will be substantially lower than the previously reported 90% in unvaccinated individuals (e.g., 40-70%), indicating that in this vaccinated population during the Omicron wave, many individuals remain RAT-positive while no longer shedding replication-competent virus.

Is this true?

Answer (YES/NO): YES